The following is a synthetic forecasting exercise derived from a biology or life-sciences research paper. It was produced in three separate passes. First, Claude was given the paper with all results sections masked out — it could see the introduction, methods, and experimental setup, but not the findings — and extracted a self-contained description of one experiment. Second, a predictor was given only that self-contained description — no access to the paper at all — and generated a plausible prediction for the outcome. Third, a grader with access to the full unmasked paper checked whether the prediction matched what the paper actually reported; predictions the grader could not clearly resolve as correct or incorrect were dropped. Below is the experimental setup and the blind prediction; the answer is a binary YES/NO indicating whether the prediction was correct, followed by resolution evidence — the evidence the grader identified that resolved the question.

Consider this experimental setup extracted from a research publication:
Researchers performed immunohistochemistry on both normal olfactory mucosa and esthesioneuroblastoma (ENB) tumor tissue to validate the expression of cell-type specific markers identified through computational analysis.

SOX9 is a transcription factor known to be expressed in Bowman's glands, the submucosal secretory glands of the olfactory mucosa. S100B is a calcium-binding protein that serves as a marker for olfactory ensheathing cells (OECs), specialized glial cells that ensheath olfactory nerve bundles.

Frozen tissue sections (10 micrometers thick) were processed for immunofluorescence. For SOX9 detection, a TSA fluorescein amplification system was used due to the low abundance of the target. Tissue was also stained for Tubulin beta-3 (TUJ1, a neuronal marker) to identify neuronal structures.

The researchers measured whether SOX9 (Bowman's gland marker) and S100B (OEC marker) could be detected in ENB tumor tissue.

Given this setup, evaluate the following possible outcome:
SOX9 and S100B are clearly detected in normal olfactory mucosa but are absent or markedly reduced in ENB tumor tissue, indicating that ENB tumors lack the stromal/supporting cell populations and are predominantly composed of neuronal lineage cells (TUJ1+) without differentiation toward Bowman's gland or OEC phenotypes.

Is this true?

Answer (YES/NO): NO